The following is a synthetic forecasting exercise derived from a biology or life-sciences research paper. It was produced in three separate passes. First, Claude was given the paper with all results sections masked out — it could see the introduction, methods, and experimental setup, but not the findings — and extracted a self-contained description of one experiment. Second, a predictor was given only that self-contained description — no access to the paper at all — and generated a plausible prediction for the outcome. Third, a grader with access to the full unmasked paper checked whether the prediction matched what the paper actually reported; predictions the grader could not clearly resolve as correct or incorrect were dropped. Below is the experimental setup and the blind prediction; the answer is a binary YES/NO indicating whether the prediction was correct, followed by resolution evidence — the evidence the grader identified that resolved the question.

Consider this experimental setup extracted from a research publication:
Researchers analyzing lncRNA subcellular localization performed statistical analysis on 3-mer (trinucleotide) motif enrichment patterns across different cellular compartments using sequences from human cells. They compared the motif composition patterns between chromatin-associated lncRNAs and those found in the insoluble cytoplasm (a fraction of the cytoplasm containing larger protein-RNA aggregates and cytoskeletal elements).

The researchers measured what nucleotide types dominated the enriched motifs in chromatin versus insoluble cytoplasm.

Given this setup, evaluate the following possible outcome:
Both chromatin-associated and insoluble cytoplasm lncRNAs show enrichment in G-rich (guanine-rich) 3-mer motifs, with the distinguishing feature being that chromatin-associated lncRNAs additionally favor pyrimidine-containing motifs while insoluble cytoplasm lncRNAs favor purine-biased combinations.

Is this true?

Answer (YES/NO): NO